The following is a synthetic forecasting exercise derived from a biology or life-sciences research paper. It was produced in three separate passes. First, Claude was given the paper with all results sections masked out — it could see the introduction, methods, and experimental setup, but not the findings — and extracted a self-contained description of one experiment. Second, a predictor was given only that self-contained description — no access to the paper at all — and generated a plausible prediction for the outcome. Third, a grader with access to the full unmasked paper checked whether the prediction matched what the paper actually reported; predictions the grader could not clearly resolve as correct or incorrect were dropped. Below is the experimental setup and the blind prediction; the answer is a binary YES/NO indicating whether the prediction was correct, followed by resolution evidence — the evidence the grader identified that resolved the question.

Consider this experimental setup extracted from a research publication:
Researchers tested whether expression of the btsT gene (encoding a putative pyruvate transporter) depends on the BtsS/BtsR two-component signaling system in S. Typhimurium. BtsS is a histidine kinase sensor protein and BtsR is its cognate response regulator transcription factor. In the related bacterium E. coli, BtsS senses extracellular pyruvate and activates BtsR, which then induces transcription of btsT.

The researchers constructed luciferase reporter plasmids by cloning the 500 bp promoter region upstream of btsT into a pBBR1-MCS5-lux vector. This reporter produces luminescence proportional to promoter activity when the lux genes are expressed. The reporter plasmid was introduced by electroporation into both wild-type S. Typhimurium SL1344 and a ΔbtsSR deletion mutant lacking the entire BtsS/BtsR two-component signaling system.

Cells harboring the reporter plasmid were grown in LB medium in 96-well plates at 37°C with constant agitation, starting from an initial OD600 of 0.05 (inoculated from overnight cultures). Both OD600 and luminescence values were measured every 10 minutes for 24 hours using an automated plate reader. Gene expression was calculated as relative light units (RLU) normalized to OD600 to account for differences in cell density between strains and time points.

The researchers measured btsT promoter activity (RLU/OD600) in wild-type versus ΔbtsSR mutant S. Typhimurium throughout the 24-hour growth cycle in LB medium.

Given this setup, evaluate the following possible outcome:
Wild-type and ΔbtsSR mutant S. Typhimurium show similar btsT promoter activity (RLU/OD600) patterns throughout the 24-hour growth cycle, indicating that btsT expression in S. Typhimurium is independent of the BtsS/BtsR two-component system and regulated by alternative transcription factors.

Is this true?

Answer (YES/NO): NO